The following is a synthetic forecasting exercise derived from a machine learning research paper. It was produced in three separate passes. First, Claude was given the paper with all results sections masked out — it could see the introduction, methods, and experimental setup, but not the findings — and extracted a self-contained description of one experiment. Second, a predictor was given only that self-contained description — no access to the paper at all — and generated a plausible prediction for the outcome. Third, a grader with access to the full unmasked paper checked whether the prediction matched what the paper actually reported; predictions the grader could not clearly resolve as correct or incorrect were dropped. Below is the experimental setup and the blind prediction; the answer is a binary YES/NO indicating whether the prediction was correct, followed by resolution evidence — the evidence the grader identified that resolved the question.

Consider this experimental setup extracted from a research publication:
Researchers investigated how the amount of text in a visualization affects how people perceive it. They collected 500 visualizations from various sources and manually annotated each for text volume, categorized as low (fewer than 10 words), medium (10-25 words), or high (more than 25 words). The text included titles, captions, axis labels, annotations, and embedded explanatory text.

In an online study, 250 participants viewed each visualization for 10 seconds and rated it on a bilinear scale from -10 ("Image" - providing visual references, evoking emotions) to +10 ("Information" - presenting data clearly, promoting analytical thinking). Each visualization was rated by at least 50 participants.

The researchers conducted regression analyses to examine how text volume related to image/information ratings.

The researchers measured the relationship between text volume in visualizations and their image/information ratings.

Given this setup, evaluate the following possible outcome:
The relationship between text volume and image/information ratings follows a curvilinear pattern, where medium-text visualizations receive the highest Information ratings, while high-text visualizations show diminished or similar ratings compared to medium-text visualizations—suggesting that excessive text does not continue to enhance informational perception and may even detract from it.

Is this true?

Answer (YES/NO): NO